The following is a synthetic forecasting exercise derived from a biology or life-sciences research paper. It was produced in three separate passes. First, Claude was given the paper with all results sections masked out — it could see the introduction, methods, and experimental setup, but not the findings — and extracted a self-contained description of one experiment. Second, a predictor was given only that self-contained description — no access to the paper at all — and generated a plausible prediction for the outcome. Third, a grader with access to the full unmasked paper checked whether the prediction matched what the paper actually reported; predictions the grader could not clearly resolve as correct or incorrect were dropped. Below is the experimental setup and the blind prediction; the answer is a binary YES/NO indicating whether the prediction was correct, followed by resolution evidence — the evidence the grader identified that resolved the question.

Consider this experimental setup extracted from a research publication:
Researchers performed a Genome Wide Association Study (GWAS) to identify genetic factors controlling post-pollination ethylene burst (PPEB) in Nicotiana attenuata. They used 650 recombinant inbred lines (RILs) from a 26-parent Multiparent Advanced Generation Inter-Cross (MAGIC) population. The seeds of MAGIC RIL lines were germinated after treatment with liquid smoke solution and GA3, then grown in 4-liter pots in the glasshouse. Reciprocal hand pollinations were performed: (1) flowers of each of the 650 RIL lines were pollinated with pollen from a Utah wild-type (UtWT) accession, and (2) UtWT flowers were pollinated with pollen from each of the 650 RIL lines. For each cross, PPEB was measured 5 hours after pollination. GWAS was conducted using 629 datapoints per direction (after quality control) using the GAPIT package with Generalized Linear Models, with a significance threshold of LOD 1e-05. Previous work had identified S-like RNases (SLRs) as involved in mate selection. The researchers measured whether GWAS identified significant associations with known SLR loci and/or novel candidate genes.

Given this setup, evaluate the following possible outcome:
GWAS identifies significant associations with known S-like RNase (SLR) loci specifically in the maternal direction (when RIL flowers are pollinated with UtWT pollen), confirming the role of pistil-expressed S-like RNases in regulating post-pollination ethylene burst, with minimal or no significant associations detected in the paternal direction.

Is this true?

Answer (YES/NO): NO